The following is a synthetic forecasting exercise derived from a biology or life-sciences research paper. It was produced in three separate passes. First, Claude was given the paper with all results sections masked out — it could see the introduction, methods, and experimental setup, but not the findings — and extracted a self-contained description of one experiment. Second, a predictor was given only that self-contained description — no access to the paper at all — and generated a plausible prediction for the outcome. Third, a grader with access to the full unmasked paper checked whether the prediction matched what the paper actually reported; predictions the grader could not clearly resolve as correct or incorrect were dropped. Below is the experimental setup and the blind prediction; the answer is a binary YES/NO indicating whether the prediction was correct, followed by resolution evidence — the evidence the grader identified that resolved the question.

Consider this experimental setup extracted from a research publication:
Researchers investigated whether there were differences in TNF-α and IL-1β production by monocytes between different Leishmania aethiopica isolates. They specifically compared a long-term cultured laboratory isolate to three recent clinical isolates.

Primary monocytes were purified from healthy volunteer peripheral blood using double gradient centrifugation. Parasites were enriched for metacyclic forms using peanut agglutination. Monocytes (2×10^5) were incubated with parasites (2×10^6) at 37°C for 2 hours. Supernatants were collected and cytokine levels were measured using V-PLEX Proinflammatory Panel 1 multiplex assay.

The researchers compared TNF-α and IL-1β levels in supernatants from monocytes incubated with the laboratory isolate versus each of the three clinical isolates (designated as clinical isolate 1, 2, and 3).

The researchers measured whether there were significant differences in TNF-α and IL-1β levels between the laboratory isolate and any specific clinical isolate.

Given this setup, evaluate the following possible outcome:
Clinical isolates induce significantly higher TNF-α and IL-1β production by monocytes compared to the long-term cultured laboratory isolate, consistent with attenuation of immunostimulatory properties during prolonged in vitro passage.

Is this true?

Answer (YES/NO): NO